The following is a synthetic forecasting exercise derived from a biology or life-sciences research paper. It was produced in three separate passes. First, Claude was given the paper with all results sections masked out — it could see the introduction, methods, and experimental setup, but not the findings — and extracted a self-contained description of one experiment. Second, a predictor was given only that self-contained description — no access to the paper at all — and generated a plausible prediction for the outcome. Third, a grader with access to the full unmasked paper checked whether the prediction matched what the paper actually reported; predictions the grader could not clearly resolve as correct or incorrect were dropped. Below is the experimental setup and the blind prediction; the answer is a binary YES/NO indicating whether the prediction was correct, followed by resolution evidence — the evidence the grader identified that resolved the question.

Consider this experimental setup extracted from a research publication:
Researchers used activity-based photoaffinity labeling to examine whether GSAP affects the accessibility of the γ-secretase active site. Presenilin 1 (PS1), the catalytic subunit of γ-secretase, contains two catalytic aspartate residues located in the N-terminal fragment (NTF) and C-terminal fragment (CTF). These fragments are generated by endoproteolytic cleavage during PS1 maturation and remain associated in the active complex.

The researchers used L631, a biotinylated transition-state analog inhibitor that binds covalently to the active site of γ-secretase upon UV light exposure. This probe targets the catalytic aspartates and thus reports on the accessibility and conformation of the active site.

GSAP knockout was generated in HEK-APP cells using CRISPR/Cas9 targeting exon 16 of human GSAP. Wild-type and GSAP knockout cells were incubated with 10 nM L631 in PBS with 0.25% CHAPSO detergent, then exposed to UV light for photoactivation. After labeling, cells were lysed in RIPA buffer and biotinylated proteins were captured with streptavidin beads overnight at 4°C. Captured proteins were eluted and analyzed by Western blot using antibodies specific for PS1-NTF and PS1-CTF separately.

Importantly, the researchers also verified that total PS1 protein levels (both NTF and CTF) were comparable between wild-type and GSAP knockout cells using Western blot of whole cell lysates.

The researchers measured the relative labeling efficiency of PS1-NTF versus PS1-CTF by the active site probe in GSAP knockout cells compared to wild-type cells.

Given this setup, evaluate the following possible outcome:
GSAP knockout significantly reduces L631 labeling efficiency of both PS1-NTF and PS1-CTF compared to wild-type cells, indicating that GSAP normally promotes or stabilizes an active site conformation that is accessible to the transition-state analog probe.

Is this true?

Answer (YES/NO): NO